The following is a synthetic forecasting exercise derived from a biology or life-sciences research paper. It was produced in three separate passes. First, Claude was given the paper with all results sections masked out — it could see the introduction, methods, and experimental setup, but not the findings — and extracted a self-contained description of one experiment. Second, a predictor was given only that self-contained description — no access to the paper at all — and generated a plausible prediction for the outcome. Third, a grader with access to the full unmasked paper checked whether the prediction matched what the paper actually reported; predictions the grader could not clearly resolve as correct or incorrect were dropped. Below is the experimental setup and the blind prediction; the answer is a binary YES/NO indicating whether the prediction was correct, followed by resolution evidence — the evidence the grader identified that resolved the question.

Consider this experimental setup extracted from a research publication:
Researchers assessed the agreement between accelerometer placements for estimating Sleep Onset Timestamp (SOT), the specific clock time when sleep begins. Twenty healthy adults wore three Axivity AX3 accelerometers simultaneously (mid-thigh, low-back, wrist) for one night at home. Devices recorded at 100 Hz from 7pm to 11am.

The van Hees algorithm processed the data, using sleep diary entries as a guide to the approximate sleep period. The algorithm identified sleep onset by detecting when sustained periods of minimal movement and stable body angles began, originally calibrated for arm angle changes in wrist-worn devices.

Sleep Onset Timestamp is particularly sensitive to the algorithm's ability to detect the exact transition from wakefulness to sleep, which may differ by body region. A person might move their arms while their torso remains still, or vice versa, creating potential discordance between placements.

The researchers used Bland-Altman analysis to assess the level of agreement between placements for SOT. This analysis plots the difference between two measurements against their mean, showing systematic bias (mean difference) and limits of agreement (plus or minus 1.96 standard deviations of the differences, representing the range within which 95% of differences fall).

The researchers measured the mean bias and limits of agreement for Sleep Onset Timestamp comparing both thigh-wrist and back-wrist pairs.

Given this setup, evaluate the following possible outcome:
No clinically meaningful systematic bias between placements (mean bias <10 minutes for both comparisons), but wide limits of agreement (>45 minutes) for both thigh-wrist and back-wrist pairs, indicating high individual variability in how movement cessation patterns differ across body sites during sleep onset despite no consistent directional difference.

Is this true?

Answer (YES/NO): NO